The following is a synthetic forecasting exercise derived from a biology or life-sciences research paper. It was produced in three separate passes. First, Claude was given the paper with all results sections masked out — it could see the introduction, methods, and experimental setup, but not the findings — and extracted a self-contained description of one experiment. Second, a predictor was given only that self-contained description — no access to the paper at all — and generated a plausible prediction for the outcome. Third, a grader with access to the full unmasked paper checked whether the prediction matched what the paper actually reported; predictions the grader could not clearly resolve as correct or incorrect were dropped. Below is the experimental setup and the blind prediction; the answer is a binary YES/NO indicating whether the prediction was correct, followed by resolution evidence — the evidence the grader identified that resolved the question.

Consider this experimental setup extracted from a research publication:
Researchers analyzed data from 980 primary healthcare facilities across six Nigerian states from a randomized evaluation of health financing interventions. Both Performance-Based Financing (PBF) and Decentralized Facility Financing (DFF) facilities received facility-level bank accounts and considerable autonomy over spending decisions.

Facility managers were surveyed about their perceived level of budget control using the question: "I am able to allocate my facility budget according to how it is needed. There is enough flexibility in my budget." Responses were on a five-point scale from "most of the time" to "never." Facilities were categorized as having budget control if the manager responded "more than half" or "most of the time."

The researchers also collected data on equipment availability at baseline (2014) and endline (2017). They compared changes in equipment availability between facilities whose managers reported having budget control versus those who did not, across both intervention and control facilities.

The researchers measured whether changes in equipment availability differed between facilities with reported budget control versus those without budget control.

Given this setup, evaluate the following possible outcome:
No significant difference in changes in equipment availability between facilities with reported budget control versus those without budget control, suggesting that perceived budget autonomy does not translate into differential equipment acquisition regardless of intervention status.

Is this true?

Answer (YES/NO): NO